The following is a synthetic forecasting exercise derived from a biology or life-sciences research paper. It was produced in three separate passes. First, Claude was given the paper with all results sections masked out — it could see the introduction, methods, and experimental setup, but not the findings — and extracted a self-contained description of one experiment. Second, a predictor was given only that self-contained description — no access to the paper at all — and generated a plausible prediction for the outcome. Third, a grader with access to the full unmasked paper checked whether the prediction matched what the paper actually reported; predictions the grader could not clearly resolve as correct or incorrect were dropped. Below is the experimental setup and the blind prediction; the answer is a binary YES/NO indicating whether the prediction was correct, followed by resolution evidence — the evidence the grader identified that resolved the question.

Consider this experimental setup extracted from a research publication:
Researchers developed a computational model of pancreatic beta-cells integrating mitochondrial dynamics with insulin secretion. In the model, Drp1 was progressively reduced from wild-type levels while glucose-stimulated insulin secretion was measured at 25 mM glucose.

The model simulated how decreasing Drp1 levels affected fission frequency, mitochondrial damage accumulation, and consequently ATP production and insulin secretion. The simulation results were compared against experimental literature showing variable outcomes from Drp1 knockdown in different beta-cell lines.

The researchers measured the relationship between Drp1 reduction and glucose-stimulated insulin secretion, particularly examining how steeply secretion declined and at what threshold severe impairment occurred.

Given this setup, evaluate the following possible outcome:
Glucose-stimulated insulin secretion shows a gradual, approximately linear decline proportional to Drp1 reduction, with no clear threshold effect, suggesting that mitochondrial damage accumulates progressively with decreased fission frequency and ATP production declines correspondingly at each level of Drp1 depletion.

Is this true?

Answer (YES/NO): NO